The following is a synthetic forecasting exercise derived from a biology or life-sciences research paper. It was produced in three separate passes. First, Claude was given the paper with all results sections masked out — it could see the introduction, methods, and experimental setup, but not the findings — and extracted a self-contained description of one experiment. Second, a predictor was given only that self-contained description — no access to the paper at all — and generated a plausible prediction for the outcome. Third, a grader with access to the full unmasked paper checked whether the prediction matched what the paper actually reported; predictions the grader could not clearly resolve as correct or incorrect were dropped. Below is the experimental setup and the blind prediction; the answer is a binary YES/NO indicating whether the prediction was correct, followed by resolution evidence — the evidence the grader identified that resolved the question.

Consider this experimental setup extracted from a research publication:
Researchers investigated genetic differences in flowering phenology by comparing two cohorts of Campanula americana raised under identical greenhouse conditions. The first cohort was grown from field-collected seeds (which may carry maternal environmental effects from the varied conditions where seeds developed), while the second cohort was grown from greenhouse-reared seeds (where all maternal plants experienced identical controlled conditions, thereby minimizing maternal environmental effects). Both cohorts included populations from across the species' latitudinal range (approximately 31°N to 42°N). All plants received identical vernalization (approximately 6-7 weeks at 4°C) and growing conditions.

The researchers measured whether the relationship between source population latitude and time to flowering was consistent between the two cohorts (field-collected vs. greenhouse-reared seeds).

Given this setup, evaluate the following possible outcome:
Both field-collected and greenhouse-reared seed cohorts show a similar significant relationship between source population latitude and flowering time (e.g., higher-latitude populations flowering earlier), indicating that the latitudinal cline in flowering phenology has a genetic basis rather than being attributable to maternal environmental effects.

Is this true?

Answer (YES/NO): NO